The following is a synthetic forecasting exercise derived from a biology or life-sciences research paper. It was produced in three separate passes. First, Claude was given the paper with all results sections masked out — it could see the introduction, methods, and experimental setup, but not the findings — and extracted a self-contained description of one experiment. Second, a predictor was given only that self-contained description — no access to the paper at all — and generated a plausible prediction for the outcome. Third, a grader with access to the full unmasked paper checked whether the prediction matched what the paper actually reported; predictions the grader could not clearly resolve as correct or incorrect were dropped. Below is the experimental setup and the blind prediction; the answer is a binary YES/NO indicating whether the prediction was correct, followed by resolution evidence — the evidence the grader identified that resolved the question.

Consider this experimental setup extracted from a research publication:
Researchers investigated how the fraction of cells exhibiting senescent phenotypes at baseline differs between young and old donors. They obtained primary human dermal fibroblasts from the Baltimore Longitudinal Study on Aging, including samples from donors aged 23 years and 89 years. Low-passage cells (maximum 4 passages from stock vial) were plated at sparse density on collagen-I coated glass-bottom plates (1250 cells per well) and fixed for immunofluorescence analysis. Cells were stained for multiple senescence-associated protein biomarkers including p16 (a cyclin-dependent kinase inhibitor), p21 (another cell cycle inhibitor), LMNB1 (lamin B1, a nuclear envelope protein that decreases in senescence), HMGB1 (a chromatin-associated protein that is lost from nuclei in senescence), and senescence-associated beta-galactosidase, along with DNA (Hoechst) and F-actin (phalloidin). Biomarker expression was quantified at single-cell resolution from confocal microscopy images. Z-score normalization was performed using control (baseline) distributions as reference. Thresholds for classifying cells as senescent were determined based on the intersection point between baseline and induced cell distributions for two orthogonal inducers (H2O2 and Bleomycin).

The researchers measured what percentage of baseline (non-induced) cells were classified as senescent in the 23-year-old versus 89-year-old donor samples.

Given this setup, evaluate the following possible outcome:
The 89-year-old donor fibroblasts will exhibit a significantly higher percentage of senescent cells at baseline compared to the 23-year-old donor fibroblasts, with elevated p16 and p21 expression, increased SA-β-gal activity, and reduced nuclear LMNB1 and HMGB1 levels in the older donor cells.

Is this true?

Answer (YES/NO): YES